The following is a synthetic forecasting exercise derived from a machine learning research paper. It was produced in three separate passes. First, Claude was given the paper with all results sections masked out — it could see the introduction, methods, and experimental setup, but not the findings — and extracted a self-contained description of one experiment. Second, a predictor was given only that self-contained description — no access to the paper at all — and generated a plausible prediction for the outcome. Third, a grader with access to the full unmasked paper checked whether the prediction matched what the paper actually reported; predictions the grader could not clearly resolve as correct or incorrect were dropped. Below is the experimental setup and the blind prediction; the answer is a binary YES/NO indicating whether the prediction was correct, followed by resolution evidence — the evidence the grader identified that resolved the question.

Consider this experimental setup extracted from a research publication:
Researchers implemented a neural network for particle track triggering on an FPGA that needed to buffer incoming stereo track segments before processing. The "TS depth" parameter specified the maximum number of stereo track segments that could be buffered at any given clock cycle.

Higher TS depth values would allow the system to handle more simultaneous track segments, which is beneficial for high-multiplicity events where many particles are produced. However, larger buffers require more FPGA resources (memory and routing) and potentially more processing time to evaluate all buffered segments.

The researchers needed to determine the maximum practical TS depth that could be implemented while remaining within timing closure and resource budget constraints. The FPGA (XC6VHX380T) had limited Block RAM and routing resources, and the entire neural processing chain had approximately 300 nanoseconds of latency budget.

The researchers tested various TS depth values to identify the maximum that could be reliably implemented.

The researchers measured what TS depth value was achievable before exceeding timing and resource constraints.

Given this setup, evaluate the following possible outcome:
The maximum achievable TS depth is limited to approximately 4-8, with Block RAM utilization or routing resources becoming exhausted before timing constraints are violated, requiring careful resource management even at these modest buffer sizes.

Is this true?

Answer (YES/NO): NO